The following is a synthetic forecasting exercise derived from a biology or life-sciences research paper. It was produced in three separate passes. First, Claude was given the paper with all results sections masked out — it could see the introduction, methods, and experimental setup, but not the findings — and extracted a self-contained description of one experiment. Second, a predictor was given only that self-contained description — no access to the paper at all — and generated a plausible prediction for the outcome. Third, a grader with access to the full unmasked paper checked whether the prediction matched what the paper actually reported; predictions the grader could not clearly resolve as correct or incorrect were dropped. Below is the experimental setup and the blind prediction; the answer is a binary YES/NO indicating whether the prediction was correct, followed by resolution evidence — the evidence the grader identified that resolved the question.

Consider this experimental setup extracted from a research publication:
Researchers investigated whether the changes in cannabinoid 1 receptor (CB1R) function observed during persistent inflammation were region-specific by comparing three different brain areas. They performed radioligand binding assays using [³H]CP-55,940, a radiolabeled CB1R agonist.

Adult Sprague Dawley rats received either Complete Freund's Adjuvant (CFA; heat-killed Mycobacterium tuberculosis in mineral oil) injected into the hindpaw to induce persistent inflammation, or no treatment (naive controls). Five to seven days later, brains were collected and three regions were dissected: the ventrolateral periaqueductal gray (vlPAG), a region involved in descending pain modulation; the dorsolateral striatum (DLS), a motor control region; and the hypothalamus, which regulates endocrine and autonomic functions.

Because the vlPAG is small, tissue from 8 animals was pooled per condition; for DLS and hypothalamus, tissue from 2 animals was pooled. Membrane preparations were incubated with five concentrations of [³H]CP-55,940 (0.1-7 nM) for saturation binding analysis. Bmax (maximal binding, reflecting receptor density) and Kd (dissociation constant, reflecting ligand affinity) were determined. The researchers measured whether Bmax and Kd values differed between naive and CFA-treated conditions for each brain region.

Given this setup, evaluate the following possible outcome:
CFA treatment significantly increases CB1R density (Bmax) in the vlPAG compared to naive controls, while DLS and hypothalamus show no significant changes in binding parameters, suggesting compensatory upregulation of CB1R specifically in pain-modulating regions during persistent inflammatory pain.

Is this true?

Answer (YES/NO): NO